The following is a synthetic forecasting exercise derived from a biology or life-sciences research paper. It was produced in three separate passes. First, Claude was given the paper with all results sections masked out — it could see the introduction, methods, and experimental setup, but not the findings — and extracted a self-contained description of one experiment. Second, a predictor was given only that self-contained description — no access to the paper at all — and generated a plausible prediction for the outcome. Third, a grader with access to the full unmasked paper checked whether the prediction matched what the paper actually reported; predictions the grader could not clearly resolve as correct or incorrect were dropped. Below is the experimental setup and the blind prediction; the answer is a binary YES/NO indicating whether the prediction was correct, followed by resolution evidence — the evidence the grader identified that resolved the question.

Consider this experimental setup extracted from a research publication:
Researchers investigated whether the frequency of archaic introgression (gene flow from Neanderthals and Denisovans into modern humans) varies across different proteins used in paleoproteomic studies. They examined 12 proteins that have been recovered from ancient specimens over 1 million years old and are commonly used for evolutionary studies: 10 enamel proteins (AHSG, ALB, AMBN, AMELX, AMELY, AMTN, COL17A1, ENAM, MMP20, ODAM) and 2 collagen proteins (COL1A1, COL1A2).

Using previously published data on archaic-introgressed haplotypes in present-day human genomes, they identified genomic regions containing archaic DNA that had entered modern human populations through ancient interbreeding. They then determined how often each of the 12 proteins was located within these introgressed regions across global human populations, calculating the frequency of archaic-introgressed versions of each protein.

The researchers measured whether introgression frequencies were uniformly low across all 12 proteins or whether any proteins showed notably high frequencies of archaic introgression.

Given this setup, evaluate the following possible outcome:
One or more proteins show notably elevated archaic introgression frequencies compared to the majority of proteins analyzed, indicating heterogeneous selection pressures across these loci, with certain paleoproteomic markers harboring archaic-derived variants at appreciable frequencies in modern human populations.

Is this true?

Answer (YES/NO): YES